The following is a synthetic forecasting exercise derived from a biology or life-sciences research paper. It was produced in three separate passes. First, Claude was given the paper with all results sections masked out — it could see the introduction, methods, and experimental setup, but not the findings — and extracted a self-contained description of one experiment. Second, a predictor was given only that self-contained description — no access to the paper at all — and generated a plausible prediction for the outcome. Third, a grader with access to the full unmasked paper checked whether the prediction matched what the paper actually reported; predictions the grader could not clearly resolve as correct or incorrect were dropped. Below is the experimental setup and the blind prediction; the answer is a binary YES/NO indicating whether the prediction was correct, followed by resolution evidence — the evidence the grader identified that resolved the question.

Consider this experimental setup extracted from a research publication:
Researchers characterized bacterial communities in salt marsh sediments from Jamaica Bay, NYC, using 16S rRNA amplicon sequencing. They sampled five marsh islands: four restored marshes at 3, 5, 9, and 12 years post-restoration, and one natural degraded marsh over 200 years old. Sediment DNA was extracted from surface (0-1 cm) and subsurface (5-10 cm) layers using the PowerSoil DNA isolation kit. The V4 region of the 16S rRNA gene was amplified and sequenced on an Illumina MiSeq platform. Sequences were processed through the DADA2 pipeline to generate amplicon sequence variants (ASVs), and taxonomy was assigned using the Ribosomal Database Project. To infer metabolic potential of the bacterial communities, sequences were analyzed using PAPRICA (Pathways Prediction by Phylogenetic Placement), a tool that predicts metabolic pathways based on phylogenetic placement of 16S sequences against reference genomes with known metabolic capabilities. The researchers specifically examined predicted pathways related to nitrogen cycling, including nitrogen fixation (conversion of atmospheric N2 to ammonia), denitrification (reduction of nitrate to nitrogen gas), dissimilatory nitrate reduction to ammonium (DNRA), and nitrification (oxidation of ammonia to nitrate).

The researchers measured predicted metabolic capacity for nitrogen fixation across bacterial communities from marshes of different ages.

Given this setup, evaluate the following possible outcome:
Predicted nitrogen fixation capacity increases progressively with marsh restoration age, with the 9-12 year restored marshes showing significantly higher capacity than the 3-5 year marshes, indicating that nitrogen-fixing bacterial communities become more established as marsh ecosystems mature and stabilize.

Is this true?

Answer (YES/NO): NO